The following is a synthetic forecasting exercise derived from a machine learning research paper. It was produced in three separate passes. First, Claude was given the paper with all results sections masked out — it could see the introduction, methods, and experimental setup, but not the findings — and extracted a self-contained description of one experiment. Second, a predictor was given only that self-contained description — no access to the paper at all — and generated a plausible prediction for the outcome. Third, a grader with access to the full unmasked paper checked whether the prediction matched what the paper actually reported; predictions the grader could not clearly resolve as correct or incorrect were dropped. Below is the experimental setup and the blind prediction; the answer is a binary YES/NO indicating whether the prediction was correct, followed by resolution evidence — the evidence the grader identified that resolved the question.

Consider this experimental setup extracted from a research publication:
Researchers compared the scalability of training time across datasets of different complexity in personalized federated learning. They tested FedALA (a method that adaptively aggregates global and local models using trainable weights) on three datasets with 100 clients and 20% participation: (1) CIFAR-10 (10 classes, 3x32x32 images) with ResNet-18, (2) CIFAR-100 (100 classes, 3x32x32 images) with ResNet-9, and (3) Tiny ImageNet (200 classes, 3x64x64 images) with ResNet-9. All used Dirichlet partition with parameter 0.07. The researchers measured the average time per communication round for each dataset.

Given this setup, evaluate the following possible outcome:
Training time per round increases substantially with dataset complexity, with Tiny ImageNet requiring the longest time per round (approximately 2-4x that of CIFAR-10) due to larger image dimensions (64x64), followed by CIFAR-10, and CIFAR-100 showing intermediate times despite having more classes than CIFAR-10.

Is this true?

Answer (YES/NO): NO